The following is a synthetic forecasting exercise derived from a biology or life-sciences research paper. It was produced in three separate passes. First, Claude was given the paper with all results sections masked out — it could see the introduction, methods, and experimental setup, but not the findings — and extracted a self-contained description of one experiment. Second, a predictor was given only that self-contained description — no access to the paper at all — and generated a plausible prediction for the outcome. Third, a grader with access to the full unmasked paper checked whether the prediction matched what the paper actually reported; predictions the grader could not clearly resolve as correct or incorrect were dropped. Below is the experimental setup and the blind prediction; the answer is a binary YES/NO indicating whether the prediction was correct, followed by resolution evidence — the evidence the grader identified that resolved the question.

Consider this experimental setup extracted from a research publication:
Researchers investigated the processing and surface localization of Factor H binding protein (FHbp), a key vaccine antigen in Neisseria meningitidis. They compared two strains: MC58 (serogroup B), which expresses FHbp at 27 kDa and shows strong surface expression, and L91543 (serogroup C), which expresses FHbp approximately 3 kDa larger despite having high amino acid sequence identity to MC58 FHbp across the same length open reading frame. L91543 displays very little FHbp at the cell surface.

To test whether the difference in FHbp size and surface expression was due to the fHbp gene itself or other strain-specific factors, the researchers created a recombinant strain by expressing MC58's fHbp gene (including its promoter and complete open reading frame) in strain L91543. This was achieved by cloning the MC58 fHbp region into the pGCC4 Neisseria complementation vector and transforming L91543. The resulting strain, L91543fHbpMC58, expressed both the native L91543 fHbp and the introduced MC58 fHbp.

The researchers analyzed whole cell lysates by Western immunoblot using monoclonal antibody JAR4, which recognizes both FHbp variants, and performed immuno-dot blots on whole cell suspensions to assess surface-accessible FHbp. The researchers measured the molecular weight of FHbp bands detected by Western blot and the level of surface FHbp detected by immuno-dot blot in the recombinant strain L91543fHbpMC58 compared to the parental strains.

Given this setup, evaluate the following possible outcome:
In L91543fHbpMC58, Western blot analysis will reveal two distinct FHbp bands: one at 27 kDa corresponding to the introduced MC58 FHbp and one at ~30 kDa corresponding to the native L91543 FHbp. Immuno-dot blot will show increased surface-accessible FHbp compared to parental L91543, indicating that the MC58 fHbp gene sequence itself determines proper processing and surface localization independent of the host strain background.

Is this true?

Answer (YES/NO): YES